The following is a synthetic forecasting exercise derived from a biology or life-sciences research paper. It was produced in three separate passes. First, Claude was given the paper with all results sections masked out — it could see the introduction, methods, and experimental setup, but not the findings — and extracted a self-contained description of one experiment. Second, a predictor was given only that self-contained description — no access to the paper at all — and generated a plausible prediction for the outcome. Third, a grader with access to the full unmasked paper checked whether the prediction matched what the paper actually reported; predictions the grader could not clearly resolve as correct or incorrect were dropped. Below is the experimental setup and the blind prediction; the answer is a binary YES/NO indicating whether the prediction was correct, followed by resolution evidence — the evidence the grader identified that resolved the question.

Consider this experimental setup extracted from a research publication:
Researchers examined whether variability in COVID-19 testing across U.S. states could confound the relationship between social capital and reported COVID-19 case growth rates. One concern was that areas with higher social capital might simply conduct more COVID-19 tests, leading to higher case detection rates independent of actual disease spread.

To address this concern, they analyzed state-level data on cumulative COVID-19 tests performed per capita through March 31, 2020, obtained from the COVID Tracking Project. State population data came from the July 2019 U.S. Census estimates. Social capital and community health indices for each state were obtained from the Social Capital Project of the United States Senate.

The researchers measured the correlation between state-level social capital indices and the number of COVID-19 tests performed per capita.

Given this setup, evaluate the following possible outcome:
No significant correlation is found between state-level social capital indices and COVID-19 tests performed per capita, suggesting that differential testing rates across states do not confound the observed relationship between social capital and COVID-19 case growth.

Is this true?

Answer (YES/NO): YES